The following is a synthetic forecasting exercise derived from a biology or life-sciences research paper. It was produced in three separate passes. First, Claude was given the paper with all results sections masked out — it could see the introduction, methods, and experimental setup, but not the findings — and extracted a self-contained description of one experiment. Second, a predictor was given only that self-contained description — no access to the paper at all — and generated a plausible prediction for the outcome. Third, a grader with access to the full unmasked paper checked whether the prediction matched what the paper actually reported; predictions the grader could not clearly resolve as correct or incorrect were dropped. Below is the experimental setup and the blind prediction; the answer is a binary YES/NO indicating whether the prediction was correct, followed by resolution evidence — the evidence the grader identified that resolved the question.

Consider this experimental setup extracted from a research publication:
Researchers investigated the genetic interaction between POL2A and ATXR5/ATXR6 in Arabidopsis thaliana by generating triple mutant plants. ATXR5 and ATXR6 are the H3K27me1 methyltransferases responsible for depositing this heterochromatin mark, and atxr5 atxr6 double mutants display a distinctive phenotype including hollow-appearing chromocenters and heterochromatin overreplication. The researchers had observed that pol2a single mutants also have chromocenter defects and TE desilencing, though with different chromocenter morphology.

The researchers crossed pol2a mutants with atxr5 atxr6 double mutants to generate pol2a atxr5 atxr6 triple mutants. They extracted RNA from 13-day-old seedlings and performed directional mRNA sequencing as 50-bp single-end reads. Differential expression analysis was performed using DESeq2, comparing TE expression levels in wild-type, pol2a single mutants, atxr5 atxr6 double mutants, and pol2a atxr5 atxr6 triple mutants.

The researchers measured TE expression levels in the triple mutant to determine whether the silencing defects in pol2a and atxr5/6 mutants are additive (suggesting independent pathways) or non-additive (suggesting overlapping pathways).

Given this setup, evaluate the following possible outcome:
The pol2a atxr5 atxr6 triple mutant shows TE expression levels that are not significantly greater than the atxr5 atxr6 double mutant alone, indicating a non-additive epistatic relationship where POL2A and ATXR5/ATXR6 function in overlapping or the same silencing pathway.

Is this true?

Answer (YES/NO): NO